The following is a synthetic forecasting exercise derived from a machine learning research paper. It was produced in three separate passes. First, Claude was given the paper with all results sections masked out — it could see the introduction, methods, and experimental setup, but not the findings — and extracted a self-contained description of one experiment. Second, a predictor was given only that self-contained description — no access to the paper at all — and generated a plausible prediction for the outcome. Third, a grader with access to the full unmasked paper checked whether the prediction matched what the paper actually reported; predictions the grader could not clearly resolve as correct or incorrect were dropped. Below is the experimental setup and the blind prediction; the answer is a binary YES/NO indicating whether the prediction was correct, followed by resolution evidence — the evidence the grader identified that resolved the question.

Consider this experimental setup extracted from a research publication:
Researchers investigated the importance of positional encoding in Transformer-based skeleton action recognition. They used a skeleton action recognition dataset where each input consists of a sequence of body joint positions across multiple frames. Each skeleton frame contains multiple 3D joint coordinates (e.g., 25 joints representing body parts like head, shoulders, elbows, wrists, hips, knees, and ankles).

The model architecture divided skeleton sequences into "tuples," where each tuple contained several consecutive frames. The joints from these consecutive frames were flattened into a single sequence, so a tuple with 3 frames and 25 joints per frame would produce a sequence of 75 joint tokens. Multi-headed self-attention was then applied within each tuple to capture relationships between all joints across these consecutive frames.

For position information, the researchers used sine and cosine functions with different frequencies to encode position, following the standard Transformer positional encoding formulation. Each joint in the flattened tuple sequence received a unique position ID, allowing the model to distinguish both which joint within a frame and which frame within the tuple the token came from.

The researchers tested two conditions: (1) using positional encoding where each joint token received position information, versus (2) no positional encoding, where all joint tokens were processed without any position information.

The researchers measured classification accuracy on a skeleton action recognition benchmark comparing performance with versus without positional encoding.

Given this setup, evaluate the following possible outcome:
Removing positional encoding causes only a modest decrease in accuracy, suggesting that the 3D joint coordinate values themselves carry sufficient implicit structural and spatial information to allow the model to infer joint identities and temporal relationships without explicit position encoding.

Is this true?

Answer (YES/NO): NO